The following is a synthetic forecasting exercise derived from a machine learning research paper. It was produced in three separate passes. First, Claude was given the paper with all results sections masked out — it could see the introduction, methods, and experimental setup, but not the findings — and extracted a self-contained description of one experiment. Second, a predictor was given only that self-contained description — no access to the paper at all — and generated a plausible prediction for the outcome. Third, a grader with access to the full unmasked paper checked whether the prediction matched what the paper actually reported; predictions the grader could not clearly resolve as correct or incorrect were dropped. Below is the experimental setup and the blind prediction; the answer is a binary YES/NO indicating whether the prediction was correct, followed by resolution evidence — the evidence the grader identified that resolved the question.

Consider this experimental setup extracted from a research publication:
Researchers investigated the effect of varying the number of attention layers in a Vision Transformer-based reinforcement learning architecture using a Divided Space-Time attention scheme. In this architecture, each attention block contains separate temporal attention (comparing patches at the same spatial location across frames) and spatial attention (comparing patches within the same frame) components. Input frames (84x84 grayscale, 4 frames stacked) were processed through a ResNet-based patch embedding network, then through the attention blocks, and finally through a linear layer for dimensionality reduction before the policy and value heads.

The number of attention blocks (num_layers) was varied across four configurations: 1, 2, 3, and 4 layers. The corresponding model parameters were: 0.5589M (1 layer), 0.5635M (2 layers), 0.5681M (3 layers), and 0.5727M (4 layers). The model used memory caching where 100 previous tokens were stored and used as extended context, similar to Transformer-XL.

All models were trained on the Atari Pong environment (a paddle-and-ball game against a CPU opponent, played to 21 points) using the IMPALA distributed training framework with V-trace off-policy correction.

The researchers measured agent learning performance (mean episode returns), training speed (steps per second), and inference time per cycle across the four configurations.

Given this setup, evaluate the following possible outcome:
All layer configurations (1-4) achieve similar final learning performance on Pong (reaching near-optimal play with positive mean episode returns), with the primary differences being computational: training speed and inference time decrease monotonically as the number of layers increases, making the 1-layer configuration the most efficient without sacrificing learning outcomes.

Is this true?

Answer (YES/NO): NO